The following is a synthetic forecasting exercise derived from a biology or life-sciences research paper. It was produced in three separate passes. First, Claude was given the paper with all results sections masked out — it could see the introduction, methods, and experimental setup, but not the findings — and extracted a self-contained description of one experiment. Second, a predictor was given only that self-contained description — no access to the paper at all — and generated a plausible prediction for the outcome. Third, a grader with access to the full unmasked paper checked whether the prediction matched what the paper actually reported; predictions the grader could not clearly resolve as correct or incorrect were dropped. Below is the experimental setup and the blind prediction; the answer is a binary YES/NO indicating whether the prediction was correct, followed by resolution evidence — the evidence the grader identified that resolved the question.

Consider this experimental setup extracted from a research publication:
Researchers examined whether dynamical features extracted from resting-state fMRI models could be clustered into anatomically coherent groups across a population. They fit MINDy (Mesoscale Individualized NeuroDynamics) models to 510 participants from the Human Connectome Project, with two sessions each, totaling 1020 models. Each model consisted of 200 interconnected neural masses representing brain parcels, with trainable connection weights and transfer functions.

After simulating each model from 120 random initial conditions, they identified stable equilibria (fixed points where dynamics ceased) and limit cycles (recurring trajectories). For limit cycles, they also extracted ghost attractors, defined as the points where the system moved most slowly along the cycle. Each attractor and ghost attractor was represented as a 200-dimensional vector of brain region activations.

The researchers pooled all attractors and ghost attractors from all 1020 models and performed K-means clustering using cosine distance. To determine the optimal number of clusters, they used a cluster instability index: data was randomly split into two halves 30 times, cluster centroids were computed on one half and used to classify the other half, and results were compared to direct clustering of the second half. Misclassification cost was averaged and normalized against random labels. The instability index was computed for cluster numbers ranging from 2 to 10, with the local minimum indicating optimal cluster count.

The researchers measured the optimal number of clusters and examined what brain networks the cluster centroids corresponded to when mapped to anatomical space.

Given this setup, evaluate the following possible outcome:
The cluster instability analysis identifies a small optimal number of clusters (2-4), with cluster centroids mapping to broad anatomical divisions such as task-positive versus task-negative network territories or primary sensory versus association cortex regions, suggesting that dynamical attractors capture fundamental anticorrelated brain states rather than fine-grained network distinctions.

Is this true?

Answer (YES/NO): NO